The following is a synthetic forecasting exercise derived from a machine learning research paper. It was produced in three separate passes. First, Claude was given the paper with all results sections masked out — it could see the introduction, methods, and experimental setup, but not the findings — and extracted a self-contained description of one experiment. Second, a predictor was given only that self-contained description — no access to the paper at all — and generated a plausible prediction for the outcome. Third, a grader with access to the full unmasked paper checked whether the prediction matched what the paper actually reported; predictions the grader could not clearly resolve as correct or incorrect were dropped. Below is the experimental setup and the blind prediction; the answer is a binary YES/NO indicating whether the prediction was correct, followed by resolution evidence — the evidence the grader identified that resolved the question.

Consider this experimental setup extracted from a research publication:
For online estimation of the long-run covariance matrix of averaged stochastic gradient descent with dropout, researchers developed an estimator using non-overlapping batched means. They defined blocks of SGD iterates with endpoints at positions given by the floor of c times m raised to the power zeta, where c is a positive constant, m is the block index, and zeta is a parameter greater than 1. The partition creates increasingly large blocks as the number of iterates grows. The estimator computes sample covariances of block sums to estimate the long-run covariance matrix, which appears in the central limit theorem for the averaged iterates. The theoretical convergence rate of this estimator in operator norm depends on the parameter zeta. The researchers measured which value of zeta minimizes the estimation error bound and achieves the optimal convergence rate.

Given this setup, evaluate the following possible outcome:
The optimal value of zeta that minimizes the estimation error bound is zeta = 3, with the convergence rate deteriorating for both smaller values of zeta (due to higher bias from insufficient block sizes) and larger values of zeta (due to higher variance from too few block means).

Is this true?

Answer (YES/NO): NO